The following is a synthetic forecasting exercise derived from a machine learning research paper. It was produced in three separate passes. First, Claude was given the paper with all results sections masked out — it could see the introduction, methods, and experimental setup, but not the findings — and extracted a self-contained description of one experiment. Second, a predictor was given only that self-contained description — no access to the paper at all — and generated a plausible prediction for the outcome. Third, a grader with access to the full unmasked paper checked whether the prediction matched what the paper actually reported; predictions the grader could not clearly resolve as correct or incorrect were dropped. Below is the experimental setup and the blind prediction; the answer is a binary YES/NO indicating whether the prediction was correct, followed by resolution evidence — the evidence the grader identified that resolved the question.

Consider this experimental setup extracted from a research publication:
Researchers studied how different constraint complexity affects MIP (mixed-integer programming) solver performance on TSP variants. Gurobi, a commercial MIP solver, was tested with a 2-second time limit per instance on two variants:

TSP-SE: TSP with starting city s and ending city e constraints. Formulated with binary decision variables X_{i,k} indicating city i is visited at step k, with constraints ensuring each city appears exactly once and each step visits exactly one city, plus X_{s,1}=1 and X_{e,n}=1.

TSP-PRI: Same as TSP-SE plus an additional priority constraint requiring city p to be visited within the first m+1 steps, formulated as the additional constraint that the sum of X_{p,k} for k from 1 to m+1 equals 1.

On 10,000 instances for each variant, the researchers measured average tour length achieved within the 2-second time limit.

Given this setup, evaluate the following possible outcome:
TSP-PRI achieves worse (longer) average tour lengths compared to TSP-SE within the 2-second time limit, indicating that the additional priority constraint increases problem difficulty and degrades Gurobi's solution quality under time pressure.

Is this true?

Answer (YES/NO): YES